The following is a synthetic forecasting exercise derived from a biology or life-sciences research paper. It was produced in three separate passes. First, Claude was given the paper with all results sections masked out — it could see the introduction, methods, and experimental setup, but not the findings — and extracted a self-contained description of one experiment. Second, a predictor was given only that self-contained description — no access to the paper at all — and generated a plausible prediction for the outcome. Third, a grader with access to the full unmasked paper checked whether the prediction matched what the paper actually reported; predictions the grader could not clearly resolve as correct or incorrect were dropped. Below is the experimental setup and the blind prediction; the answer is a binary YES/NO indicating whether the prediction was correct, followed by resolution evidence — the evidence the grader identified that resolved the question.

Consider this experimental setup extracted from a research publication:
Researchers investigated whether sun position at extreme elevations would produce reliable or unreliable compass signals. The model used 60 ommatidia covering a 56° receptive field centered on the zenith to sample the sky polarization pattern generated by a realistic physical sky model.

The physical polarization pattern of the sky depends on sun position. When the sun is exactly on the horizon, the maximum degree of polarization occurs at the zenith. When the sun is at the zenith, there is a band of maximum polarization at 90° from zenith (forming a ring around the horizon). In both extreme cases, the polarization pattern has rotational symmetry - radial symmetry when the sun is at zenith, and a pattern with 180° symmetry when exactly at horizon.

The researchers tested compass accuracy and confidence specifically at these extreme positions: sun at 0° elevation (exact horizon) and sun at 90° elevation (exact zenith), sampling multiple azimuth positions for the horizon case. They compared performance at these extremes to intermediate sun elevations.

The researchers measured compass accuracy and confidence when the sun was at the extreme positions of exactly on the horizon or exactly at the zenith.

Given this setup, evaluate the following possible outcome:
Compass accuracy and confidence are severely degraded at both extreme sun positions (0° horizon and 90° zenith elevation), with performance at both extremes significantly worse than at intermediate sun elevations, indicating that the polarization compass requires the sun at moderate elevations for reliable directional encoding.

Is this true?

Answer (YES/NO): YES